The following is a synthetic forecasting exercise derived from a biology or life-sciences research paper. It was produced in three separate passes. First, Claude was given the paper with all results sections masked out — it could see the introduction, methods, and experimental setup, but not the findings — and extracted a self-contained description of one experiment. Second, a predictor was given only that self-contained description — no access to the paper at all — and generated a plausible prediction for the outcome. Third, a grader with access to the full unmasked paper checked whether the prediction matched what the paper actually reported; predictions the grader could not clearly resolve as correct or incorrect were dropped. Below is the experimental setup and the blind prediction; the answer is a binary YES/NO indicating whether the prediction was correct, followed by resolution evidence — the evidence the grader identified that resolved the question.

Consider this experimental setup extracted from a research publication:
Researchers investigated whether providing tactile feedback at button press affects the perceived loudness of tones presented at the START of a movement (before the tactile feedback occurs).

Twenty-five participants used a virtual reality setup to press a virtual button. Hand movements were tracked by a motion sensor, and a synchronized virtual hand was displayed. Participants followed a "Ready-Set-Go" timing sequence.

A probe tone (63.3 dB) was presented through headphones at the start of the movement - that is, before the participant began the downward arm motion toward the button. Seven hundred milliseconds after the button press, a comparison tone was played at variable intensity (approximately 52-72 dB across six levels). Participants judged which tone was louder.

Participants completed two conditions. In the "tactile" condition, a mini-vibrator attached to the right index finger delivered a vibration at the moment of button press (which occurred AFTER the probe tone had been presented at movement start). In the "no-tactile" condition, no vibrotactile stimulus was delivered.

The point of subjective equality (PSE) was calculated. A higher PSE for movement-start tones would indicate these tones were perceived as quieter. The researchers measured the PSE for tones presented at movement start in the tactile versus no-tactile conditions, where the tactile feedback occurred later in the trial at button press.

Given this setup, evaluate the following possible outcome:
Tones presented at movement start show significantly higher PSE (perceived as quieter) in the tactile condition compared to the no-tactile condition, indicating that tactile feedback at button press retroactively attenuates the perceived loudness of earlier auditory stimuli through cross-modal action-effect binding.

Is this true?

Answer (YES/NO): NO